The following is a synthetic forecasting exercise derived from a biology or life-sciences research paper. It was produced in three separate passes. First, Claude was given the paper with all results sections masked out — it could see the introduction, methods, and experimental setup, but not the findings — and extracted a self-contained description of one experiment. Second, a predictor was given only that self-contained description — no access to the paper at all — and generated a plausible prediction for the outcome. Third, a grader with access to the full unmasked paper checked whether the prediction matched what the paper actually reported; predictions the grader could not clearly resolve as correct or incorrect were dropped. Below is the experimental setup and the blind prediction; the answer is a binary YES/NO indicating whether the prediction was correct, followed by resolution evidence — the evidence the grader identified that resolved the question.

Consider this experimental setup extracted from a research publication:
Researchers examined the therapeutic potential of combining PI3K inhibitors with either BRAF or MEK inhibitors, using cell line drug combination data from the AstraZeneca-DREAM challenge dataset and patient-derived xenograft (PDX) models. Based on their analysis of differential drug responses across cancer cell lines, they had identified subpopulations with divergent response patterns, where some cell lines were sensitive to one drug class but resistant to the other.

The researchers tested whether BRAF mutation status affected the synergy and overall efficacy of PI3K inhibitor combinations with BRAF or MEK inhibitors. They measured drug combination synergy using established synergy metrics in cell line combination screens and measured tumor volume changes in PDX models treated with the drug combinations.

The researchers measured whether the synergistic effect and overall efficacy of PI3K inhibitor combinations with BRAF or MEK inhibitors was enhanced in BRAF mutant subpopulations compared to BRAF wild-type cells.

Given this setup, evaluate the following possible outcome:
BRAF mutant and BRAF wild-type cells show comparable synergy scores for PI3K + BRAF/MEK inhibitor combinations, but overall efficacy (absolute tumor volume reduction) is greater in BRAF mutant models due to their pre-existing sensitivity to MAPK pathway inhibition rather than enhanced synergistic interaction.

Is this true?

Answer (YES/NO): NO